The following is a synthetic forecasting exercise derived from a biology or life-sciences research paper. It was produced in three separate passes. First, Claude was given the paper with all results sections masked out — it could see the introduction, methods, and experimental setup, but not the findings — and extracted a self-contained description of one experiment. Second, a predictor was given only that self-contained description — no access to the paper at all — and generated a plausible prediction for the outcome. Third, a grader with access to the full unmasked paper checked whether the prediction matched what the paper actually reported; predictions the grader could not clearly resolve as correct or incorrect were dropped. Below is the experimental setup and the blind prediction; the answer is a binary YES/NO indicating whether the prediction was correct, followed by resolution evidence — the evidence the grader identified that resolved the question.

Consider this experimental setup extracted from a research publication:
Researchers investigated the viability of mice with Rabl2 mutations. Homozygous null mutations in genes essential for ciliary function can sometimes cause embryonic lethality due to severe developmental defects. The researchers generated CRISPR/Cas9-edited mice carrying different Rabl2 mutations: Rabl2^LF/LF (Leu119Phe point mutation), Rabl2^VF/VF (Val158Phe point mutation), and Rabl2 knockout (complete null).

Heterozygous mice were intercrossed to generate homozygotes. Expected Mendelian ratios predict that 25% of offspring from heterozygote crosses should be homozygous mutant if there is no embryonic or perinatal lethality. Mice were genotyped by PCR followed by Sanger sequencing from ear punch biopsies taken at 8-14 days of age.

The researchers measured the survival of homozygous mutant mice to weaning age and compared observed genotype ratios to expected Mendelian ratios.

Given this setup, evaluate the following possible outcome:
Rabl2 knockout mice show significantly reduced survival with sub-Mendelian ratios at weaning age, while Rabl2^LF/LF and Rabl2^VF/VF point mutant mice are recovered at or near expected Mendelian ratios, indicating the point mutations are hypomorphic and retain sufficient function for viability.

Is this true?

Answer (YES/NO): NO